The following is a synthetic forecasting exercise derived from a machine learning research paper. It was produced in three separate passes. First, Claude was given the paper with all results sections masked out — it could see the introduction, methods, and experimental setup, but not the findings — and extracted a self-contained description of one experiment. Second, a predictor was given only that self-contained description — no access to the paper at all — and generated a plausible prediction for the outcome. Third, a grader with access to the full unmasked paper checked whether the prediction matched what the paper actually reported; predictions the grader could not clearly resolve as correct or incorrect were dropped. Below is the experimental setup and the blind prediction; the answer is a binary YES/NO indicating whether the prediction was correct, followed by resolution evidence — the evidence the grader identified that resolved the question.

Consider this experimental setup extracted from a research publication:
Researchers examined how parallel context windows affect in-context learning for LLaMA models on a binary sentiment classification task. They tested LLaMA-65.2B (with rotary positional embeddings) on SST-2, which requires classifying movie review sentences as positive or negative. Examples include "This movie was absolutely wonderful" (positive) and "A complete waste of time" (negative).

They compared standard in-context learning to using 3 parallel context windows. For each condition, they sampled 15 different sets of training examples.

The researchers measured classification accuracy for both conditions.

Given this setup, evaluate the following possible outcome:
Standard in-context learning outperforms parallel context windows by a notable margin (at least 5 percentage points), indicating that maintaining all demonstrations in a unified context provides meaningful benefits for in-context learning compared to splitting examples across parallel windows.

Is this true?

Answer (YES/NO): NO